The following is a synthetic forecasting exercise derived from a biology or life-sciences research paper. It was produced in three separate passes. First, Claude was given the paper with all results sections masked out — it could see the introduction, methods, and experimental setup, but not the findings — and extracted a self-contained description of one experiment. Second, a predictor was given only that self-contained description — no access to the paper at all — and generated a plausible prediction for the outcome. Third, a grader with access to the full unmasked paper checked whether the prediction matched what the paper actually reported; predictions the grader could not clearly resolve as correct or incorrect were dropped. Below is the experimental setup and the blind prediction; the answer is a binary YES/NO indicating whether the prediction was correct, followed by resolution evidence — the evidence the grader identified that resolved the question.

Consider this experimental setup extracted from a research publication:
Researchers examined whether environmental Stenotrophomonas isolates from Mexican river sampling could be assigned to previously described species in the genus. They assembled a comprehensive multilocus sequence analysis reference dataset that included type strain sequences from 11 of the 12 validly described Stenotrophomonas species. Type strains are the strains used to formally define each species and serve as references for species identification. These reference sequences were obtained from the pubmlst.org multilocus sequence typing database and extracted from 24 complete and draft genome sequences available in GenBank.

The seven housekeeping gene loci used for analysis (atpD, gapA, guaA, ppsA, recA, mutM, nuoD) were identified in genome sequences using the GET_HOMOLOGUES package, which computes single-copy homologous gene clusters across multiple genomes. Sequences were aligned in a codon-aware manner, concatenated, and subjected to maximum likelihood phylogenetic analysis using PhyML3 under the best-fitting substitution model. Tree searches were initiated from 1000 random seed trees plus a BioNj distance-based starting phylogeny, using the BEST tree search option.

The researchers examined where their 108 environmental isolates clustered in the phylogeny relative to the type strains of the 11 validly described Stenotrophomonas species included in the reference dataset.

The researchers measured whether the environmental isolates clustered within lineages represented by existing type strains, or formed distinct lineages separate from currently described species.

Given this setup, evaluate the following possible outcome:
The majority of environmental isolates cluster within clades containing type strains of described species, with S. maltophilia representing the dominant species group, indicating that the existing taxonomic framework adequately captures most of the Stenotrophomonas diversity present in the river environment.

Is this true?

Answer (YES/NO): NO